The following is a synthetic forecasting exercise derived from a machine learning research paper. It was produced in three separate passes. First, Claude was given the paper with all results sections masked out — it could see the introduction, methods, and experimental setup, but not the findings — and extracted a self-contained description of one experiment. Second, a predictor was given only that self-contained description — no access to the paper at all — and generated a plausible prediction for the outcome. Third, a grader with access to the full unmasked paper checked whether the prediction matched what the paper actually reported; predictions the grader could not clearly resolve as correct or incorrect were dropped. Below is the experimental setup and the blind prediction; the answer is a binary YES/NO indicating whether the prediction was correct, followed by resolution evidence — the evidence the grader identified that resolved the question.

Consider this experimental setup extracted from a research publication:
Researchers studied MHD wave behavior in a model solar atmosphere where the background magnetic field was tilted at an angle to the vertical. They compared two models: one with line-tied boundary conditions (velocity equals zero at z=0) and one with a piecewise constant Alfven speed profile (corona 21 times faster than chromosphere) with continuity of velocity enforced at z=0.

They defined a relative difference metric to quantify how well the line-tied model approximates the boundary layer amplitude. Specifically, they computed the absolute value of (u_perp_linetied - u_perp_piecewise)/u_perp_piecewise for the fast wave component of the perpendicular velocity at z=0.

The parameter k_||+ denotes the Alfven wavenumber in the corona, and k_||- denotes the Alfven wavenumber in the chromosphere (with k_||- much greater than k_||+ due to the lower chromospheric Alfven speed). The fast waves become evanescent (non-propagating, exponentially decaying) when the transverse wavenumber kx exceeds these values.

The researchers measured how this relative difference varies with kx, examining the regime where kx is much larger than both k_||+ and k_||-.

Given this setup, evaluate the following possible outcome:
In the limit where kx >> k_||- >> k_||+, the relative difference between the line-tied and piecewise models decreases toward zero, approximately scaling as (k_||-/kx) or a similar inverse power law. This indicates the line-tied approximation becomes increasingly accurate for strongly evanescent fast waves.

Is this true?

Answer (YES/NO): NO